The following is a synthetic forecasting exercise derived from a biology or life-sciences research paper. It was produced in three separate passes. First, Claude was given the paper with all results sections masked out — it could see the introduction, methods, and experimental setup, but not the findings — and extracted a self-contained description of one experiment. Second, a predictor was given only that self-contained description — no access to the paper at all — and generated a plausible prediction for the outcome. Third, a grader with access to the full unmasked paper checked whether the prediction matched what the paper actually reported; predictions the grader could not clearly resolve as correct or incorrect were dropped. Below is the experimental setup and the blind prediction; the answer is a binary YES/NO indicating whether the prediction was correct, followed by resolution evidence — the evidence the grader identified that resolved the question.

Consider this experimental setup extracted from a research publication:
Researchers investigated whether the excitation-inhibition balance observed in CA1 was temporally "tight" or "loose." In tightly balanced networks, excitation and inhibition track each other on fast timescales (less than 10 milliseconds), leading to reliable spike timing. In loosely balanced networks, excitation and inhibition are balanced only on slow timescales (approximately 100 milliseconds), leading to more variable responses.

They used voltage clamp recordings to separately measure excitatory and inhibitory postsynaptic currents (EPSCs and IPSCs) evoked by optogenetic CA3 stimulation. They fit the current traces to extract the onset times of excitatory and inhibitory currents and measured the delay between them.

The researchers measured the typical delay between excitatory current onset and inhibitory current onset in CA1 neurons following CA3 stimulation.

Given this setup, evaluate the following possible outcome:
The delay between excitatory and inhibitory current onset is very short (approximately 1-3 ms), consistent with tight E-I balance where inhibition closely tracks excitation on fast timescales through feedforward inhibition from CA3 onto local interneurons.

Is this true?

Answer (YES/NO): NO